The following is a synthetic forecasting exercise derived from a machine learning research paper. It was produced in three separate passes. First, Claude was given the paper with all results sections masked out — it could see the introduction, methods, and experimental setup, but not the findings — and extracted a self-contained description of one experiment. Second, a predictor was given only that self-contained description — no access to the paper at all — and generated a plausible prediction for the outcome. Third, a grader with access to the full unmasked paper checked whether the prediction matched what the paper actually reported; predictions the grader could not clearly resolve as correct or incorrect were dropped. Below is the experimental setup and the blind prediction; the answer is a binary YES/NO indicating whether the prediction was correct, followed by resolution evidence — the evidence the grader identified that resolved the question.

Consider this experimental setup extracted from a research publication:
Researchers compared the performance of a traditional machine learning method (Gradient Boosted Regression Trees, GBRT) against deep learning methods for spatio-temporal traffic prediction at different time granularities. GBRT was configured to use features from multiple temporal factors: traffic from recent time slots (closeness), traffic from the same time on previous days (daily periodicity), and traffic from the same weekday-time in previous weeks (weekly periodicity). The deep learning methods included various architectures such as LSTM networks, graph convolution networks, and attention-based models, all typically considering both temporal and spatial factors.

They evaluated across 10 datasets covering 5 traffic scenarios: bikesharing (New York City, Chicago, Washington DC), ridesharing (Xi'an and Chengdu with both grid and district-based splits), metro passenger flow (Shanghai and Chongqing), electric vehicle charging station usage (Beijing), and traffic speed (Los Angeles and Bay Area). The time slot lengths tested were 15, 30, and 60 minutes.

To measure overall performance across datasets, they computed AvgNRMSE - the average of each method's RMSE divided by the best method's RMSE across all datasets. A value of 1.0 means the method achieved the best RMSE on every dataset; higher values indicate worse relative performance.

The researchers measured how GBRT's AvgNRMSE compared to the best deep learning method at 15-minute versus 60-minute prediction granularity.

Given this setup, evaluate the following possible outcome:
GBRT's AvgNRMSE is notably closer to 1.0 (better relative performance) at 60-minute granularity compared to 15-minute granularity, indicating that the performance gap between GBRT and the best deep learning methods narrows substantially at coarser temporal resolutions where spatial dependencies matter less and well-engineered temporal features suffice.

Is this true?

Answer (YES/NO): NO